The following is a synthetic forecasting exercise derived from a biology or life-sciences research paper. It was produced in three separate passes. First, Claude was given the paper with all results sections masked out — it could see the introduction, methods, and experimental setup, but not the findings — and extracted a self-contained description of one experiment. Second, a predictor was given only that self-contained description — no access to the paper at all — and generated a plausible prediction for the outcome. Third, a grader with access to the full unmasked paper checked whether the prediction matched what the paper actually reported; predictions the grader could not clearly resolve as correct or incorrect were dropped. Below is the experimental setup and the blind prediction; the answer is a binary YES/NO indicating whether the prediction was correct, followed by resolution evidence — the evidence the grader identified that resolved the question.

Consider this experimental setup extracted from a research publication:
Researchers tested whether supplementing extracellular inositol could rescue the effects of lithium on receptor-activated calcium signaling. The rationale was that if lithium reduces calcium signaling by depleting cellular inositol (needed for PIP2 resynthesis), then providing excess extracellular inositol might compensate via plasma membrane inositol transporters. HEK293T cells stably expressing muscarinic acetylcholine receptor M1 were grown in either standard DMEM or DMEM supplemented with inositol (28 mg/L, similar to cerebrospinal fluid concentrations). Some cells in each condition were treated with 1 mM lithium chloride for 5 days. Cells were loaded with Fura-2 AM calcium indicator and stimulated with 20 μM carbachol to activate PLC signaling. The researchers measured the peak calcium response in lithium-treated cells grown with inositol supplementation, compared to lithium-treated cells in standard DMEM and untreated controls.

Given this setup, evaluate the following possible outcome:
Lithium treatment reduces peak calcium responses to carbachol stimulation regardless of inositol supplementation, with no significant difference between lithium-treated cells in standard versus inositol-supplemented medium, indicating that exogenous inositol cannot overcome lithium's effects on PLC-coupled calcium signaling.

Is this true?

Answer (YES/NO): NO